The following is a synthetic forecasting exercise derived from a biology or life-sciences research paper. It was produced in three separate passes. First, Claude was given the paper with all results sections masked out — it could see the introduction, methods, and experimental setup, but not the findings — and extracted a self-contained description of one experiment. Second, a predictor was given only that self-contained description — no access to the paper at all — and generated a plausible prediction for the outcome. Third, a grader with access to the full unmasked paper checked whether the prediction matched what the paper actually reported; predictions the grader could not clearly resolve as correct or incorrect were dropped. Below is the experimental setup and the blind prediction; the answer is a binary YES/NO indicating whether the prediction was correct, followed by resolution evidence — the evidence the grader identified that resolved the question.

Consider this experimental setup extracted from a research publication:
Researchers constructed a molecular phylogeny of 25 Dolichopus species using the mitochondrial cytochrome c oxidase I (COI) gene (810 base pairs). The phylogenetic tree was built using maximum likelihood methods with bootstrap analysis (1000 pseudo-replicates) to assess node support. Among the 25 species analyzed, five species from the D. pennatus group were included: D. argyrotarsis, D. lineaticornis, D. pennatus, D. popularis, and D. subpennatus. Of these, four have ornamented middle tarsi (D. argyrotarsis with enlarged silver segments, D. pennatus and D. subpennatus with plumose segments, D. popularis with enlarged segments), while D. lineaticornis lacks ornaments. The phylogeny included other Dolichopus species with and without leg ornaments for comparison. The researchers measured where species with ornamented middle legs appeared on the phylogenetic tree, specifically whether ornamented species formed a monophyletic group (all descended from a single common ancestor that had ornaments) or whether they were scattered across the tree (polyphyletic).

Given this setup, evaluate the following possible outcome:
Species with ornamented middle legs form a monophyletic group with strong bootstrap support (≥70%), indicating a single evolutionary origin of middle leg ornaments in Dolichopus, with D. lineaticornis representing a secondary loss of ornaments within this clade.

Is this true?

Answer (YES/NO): NO